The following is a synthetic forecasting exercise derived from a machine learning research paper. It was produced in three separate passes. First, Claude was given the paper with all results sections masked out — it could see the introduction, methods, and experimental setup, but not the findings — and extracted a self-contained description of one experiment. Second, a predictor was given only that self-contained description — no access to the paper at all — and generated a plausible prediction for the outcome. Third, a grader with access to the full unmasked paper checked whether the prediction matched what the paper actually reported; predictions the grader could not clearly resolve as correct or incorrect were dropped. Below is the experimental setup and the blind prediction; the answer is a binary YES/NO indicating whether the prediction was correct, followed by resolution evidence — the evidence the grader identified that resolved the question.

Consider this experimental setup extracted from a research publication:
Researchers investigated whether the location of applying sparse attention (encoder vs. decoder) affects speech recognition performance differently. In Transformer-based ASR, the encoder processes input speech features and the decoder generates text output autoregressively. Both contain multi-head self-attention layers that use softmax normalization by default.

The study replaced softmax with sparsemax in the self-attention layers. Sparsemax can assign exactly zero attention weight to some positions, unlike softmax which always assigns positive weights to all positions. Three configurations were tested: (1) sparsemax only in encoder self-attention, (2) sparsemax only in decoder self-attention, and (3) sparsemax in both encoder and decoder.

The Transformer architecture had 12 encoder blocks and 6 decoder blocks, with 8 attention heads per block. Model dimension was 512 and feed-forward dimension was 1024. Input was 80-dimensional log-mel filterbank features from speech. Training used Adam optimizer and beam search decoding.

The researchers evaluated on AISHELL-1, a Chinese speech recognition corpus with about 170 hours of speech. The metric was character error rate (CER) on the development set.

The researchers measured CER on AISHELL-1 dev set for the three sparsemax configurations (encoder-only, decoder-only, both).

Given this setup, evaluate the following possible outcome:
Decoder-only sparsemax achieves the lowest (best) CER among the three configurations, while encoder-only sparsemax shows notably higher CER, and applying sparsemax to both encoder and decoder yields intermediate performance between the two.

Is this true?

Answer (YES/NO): NO